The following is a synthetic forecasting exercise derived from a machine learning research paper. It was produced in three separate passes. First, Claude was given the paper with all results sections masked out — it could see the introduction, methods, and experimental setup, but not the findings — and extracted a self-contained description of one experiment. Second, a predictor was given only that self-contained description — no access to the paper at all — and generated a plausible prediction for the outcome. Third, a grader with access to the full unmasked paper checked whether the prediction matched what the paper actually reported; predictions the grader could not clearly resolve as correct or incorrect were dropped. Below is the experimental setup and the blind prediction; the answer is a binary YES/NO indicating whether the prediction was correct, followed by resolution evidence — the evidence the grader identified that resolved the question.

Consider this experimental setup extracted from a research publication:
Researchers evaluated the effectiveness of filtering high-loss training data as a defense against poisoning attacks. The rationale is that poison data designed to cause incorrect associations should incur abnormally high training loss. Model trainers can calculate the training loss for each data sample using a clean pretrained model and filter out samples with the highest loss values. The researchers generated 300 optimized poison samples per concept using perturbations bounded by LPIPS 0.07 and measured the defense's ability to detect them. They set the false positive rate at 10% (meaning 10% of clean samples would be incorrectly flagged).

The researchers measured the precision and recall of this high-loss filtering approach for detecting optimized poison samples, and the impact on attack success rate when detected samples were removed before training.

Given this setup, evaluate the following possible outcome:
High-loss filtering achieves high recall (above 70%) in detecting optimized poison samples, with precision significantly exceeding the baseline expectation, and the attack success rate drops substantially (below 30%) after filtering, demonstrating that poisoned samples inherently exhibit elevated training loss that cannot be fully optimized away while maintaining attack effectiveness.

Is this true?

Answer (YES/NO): NO